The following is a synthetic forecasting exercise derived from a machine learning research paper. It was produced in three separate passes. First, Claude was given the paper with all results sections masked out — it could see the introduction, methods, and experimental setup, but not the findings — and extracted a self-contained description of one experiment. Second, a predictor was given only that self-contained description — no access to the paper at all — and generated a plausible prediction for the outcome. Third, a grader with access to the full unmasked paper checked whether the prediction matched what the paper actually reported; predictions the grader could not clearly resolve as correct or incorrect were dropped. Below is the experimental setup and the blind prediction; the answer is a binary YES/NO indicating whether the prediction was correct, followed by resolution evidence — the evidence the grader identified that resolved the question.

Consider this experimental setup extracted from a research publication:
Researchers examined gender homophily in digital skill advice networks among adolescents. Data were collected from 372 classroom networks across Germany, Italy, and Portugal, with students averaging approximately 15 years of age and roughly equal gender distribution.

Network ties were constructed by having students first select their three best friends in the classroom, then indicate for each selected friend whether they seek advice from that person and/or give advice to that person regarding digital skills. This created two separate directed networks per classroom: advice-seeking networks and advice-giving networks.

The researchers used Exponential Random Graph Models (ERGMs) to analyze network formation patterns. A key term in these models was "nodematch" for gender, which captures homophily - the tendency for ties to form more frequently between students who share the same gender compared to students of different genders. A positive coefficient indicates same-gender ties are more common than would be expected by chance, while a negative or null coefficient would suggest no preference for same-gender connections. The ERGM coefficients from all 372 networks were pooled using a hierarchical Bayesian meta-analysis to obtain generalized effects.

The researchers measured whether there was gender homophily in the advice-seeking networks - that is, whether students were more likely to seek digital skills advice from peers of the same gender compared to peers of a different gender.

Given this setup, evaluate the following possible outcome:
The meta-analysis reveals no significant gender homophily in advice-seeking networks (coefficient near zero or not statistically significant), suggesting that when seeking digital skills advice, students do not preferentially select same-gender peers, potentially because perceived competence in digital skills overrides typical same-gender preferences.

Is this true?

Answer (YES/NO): NO